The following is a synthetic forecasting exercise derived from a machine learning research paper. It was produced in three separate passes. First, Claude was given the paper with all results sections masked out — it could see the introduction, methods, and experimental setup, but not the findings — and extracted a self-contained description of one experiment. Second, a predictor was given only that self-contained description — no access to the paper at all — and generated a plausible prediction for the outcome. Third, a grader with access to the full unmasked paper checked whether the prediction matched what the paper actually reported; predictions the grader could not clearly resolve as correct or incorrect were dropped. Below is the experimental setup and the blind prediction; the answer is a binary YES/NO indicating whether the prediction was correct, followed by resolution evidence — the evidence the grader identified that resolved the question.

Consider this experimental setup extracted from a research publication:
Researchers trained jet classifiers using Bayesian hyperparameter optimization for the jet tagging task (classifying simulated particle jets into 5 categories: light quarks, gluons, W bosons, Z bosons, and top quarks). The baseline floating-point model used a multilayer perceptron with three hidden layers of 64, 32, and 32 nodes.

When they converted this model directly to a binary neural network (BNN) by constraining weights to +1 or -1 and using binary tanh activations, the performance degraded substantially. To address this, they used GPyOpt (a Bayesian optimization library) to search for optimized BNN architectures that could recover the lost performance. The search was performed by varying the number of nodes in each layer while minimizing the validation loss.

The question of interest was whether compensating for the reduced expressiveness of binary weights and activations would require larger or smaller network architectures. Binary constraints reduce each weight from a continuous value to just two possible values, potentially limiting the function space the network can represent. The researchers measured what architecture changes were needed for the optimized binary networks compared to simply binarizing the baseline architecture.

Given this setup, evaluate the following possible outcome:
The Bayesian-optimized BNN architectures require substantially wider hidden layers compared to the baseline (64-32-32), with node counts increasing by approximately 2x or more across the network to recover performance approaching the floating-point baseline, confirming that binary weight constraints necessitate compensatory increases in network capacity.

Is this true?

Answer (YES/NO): YES